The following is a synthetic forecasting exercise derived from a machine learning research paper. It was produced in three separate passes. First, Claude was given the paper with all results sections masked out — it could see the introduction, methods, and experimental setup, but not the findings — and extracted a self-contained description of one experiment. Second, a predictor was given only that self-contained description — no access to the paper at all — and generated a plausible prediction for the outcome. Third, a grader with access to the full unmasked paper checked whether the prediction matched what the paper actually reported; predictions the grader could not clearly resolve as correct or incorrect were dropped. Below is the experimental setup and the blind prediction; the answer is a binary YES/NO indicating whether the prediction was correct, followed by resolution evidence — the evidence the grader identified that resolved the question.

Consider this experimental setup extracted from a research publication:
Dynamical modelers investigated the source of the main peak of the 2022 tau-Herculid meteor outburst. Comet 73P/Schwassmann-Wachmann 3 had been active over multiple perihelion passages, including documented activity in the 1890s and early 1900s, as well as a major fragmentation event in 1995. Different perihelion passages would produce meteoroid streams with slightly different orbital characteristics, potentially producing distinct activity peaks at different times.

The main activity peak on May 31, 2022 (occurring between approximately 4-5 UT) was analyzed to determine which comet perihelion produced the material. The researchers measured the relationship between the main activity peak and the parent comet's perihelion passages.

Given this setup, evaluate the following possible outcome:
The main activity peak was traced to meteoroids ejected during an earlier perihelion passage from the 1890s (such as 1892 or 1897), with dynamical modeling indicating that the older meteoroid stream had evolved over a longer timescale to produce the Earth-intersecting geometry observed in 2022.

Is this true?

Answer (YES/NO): NO